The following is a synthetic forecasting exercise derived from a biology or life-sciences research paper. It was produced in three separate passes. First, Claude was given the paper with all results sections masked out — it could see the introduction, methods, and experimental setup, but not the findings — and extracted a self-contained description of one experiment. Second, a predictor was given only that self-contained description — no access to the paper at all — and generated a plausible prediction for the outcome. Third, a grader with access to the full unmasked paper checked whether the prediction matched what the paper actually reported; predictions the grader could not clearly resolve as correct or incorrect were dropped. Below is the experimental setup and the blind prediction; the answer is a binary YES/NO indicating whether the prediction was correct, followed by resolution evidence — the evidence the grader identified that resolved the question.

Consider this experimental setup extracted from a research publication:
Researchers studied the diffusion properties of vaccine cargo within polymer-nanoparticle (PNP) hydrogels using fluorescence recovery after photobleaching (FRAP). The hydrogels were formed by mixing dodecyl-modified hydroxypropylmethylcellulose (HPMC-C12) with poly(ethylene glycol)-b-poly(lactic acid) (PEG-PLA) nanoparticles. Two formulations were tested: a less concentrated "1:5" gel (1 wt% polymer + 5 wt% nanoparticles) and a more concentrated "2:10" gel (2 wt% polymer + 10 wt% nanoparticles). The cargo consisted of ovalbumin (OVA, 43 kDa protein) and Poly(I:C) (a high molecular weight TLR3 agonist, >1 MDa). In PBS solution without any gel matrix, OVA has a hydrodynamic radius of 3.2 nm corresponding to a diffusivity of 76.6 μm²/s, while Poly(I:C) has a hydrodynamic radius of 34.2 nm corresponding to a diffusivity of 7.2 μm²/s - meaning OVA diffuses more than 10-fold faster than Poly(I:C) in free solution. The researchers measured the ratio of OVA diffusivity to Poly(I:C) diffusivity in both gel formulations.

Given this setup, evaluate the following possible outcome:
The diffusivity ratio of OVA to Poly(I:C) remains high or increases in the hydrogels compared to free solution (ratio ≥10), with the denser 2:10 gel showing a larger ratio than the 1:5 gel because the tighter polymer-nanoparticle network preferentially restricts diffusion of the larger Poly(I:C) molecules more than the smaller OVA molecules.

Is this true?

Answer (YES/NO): NO